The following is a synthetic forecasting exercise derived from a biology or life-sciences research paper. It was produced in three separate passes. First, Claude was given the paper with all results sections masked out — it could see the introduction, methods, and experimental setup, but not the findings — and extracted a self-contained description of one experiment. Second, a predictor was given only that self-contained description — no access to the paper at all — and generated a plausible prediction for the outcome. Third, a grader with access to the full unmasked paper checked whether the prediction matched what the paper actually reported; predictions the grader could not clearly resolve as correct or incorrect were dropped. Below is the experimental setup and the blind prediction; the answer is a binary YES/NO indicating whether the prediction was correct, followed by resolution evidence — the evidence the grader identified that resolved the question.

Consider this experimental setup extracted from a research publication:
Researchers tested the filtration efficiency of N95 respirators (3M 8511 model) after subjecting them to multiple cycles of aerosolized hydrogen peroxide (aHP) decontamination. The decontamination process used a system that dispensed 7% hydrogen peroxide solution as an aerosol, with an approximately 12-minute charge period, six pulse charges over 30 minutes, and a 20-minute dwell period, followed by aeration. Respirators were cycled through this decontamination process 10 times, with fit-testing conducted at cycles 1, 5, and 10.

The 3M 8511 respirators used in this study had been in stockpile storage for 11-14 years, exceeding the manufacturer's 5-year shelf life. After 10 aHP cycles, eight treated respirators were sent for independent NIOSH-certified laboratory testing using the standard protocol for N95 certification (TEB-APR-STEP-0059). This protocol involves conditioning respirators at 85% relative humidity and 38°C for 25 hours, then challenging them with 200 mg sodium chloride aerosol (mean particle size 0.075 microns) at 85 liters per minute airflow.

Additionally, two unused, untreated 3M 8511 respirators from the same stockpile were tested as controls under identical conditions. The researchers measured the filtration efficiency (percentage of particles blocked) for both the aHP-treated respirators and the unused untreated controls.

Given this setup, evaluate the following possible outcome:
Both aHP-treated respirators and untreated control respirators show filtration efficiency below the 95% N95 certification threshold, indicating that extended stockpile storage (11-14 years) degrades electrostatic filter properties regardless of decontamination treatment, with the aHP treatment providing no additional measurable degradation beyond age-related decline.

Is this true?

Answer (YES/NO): NO